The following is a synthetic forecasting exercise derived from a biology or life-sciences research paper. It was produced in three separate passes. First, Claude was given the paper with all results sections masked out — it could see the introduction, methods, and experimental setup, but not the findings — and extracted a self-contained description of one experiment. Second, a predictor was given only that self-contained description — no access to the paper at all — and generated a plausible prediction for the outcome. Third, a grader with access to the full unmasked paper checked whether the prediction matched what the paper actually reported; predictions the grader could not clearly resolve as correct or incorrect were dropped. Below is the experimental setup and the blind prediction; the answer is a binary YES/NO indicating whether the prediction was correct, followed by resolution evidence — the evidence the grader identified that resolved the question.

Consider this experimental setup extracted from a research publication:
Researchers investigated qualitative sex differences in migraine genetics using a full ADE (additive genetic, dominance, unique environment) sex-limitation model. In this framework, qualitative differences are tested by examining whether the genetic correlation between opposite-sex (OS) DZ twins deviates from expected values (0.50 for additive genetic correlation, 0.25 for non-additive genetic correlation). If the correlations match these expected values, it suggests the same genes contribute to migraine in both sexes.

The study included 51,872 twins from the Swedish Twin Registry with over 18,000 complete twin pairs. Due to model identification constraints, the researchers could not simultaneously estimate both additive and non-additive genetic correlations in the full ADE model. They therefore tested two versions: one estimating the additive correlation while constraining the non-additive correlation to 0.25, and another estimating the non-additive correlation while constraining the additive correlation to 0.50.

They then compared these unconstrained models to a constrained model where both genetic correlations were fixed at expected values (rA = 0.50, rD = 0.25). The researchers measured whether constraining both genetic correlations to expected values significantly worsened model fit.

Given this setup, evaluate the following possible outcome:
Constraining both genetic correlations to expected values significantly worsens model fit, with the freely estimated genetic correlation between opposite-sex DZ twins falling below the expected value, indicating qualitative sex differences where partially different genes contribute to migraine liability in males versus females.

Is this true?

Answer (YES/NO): NO